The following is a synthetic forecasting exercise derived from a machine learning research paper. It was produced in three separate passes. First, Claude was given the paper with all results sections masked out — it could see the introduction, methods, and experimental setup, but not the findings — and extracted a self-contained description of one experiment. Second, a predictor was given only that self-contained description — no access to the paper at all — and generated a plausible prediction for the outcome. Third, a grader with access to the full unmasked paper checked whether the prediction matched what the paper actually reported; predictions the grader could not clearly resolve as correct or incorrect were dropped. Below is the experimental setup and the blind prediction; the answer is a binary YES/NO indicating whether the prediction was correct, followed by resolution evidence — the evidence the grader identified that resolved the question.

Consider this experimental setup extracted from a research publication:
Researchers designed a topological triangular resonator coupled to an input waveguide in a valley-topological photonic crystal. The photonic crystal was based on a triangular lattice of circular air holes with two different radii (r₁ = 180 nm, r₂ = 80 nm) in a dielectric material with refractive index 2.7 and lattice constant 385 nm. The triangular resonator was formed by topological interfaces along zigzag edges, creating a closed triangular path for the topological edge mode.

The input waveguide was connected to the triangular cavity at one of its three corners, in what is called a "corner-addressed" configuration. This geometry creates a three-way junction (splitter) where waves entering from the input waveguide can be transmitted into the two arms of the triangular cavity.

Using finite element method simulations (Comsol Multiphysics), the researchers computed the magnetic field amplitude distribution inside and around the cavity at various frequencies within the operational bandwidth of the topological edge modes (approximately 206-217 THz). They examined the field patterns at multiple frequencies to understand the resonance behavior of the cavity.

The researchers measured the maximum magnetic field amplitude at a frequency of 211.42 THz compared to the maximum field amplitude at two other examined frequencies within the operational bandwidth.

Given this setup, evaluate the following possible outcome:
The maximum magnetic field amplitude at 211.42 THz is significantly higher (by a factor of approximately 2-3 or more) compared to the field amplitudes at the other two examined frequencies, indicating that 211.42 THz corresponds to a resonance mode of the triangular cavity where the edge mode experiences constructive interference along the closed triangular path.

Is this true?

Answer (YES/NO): NO